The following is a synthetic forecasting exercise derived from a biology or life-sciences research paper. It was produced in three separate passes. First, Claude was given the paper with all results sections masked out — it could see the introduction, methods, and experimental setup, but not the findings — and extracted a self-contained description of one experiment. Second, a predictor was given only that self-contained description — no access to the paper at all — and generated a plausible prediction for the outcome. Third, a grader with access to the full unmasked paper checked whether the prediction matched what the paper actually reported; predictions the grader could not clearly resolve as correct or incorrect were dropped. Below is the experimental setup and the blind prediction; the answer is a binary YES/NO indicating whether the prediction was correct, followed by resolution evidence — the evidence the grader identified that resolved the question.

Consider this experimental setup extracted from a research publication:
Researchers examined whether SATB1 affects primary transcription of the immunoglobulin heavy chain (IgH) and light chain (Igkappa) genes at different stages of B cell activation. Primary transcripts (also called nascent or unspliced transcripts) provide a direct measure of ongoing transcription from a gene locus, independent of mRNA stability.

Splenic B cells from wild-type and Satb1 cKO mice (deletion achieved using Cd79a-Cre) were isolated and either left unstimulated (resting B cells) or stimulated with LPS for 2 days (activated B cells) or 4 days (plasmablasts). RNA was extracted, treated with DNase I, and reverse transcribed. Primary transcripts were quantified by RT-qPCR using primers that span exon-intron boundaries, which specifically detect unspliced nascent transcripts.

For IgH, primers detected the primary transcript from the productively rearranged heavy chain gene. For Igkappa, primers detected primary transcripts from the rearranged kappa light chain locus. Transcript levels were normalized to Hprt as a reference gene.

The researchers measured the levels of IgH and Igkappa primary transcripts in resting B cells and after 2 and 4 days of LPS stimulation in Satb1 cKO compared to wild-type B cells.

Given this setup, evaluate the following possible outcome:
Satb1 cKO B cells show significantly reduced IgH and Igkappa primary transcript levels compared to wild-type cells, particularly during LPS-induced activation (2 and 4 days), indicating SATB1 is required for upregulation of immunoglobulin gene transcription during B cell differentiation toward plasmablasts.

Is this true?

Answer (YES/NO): NO